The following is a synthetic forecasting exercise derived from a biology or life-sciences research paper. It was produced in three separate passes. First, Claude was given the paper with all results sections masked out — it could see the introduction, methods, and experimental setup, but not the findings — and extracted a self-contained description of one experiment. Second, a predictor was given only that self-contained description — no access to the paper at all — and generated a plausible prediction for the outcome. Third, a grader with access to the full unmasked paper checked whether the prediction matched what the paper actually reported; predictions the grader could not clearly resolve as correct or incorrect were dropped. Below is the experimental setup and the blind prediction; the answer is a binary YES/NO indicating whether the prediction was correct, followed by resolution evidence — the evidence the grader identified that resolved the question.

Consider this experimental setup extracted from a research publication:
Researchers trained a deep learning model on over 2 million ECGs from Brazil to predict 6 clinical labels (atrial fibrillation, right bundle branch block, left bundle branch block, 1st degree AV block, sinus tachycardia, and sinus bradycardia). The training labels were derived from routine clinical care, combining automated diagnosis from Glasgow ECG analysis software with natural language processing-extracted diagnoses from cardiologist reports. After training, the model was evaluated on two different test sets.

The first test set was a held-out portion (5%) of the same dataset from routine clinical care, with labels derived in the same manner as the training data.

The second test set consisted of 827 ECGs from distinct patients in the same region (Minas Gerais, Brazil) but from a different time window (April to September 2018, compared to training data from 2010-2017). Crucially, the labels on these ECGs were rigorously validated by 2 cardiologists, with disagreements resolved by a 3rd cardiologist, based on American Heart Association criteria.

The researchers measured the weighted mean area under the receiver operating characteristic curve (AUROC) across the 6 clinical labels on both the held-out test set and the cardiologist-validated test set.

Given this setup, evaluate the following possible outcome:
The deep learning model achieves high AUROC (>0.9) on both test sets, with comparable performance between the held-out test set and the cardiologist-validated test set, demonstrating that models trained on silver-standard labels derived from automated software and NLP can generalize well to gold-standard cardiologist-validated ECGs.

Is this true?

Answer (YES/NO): YES